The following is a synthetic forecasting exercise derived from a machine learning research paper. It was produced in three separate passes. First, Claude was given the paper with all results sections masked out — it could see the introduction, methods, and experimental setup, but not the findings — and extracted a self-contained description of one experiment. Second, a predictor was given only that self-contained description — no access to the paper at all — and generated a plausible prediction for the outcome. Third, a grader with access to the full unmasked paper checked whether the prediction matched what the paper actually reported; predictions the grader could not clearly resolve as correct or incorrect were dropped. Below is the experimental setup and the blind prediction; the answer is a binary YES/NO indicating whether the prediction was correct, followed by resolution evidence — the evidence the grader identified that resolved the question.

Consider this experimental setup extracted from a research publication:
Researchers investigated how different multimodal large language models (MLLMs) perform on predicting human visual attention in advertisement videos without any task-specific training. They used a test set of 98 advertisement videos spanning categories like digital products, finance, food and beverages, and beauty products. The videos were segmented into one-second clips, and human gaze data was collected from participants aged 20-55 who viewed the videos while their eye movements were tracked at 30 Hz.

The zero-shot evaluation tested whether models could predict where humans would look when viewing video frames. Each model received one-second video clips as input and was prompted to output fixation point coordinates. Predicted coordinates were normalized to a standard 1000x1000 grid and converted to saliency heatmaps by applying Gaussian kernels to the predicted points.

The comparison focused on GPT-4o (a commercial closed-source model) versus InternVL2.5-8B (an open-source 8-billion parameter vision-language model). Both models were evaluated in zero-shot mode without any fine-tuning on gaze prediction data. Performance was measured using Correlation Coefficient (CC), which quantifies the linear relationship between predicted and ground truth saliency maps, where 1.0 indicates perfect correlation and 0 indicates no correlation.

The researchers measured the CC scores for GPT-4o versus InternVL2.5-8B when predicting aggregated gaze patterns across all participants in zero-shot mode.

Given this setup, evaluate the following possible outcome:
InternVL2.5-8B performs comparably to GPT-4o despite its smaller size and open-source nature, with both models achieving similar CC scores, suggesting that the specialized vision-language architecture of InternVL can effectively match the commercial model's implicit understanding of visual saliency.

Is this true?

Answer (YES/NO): NO